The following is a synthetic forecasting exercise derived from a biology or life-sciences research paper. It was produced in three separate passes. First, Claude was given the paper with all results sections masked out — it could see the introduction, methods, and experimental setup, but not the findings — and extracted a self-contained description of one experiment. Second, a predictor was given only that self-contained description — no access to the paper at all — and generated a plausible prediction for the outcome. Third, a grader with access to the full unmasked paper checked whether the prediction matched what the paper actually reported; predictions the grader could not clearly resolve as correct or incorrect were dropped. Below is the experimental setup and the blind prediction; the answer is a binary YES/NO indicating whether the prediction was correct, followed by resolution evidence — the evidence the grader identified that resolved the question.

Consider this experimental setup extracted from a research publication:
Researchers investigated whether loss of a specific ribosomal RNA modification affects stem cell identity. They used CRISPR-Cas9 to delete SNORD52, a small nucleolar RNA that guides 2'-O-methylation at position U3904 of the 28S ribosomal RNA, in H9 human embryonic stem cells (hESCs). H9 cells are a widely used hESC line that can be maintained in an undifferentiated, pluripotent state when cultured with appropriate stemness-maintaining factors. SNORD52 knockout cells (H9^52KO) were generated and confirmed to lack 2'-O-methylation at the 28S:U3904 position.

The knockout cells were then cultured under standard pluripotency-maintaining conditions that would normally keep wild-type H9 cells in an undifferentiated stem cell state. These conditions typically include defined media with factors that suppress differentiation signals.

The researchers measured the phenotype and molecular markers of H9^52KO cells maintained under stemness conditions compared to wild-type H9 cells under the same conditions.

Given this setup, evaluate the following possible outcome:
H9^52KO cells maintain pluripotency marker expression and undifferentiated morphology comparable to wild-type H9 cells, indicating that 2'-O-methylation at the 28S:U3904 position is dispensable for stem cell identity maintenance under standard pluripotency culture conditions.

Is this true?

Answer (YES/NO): NO